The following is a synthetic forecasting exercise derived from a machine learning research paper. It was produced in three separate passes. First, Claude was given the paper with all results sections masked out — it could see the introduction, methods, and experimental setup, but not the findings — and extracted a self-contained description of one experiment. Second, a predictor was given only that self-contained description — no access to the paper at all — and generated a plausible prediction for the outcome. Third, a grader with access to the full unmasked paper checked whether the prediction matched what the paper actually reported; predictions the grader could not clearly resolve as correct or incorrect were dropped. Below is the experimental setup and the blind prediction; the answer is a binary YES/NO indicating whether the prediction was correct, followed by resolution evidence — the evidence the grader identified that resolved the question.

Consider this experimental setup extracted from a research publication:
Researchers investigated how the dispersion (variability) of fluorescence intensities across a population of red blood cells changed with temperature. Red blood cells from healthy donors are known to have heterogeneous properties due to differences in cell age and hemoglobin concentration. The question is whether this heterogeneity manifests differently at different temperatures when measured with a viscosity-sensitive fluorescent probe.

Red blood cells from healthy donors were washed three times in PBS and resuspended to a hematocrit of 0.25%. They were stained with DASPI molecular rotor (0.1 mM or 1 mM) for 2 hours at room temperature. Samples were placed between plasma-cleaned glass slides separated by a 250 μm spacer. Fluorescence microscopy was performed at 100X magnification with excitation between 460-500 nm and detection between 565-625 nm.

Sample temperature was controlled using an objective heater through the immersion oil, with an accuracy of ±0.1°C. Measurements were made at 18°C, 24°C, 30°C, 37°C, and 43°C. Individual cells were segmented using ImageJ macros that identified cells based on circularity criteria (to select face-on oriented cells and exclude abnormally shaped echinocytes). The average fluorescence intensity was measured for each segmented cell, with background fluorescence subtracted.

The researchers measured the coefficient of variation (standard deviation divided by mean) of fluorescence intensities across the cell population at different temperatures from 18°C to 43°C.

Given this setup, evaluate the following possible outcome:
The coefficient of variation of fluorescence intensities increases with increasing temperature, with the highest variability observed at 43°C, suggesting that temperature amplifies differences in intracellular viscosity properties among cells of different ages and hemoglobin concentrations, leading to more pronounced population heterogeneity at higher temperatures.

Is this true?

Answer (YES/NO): NO